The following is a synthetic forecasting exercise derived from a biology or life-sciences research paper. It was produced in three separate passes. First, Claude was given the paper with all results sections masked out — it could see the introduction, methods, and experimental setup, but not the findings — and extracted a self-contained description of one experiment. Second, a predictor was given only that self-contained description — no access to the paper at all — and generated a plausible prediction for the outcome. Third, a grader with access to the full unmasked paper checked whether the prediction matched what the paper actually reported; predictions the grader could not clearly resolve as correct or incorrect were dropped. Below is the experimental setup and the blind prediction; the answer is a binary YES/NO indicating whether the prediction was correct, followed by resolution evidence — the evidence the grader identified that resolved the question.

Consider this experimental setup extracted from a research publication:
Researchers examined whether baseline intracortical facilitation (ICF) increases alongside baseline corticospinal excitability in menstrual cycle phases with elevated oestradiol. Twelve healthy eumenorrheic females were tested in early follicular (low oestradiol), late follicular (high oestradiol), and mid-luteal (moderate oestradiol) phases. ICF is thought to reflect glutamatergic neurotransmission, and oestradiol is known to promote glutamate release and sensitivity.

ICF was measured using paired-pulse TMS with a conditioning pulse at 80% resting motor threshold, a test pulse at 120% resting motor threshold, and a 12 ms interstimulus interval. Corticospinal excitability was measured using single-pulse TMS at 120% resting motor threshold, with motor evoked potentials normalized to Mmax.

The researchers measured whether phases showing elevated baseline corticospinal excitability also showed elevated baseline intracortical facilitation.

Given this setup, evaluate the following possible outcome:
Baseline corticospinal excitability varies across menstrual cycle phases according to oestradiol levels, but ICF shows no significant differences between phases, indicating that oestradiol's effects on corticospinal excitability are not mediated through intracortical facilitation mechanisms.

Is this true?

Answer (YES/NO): NO